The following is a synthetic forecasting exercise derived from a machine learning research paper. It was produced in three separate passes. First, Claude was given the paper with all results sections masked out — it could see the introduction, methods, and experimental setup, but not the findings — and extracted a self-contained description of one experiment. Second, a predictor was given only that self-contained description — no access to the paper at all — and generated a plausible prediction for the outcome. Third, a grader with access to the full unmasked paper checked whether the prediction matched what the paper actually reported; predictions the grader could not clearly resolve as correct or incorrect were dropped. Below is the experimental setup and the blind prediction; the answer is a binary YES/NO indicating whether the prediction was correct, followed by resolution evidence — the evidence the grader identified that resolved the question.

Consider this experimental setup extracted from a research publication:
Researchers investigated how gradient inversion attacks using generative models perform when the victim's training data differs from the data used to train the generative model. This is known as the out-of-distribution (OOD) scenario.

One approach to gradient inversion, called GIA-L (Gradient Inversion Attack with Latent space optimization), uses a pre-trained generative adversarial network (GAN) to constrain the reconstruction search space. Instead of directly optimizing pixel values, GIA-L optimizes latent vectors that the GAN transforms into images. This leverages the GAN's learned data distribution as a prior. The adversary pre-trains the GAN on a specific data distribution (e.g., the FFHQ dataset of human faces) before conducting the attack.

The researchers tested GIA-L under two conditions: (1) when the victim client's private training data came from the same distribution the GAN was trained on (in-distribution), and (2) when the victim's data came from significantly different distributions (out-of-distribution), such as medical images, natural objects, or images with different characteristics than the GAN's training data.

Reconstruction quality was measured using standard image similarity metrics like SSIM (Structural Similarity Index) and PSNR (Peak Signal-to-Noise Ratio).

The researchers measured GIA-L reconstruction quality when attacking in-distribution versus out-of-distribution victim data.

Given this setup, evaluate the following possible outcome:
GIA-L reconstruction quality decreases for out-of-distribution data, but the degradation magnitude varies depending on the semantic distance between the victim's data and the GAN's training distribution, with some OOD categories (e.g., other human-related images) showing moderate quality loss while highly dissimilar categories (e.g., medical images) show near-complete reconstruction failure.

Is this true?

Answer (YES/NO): NO